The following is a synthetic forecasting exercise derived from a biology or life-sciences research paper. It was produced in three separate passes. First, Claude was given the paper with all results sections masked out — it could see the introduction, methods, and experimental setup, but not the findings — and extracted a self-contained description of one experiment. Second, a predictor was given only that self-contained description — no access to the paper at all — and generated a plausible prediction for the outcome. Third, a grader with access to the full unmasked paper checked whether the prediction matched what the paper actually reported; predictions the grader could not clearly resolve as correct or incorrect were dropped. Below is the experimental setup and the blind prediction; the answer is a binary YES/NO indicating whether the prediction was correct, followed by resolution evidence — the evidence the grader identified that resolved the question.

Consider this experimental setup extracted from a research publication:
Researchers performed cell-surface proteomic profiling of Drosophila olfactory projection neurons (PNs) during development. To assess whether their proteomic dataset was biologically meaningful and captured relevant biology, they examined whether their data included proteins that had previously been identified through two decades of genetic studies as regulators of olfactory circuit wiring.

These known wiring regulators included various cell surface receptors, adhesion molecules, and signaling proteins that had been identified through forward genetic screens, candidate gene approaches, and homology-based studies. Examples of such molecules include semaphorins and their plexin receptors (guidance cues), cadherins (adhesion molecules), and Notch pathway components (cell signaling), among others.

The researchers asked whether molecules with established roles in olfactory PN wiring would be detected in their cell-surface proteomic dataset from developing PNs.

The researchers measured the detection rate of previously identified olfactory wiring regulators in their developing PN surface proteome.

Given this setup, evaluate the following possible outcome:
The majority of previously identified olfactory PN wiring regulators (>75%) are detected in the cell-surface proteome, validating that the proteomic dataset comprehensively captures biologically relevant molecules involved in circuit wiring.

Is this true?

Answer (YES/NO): YES